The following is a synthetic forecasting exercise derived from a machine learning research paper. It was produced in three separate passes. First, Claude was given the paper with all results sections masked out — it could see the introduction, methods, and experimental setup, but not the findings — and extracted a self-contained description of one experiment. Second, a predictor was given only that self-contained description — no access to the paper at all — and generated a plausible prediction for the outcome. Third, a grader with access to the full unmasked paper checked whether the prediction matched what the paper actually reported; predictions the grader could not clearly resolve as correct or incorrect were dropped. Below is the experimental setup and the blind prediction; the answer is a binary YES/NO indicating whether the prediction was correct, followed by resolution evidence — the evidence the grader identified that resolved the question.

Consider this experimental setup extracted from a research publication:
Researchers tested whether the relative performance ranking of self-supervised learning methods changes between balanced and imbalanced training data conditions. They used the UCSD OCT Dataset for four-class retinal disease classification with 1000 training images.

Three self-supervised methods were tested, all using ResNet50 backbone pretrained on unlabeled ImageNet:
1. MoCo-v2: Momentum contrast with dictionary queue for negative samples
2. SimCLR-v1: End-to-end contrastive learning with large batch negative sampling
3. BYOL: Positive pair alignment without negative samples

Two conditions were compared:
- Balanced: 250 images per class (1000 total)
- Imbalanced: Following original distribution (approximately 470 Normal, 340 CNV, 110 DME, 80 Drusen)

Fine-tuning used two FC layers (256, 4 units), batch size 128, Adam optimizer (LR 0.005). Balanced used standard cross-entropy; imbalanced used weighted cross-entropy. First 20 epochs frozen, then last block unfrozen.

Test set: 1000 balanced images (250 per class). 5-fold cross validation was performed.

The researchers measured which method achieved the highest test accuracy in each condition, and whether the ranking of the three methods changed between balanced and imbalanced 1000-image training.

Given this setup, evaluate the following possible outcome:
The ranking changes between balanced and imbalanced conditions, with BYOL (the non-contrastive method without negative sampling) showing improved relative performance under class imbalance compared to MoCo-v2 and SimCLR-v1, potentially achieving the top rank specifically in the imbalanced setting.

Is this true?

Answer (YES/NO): NO